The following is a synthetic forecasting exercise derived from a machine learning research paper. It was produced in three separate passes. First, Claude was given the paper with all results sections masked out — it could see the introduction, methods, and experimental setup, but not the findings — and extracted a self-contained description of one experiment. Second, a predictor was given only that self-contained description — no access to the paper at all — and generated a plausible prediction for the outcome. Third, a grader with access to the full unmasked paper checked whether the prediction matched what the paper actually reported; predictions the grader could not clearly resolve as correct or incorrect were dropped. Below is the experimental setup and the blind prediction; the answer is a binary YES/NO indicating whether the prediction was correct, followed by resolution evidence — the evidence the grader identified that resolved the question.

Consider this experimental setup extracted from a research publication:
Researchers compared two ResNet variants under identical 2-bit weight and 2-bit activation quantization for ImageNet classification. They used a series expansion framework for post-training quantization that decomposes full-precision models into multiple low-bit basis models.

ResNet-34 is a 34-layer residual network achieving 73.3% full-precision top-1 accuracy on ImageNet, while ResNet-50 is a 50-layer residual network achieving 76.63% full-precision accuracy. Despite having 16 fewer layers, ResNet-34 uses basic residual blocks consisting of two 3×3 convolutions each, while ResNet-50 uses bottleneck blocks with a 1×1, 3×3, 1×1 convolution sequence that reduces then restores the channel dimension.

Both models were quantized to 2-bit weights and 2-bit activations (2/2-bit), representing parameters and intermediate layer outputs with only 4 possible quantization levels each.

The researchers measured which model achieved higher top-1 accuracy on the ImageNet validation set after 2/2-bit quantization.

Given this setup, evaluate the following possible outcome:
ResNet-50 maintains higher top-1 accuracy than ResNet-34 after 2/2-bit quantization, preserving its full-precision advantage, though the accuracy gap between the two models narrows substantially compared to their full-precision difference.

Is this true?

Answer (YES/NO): NO